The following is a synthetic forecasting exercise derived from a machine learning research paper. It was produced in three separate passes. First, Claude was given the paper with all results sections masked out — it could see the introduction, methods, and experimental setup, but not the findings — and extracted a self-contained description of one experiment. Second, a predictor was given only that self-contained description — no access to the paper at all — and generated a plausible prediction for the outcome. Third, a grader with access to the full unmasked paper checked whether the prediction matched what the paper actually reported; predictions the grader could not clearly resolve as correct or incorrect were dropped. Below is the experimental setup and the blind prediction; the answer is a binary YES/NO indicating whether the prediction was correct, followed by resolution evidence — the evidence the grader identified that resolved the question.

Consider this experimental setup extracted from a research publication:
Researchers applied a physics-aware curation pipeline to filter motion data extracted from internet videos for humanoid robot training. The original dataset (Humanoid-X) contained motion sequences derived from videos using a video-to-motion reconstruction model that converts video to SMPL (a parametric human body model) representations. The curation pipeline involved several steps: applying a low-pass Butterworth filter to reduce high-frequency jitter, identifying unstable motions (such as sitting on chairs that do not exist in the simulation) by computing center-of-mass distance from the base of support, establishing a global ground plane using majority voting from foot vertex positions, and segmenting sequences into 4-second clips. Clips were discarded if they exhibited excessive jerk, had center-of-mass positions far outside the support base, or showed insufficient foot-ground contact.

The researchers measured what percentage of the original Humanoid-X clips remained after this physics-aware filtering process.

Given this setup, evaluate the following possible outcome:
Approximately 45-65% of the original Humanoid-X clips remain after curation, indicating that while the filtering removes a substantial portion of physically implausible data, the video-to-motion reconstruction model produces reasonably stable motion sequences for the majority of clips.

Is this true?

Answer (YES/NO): NO